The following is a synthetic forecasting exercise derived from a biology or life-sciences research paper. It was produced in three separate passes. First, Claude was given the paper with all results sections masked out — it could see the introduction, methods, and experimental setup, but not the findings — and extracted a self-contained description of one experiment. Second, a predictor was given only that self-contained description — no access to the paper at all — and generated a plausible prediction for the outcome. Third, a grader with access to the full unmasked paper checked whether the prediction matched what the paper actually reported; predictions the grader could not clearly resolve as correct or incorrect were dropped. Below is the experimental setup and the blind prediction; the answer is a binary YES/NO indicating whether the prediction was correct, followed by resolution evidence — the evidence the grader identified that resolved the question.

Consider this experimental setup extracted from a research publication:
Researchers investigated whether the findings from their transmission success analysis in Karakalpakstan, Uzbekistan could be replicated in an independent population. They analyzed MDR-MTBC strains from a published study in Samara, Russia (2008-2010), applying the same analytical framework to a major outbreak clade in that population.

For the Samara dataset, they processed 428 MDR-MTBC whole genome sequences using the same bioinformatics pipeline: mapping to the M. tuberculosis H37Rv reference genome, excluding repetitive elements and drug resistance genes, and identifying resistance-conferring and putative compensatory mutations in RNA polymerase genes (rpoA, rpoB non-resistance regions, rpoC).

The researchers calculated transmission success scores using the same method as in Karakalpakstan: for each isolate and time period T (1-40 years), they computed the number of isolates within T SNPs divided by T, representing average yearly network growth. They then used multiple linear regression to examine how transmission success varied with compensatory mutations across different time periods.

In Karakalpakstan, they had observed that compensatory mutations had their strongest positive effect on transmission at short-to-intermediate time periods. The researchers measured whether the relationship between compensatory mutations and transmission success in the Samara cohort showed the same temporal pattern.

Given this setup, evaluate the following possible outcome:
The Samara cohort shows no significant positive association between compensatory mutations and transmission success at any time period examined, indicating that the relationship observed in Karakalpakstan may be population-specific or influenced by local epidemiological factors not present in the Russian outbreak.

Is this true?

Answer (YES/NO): NO